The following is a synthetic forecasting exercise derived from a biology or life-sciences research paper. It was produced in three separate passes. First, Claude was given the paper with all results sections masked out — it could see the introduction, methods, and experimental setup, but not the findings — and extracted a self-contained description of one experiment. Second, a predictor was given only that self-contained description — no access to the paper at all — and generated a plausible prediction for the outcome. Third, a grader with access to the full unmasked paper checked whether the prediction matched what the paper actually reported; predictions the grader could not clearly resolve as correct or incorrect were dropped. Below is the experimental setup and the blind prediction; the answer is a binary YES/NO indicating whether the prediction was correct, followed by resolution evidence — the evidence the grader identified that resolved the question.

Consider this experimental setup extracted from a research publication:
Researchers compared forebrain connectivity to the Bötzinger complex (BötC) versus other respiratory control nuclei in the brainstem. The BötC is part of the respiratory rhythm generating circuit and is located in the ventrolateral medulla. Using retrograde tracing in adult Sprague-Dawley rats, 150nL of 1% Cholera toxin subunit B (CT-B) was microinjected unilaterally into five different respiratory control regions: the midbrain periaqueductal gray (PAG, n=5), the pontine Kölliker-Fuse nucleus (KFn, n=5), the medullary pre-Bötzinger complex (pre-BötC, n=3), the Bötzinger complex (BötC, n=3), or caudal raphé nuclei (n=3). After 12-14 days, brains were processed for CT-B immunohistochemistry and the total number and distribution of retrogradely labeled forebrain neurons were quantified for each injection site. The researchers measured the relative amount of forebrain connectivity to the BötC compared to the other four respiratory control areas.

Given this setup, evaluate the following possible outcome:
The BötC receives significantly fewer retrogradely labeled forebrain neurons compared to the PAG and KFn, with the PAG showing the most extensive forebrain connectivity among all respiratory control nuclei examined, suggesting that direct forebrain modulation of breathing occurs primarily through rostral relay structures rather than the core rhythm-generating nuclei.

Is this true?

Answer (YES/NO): YES